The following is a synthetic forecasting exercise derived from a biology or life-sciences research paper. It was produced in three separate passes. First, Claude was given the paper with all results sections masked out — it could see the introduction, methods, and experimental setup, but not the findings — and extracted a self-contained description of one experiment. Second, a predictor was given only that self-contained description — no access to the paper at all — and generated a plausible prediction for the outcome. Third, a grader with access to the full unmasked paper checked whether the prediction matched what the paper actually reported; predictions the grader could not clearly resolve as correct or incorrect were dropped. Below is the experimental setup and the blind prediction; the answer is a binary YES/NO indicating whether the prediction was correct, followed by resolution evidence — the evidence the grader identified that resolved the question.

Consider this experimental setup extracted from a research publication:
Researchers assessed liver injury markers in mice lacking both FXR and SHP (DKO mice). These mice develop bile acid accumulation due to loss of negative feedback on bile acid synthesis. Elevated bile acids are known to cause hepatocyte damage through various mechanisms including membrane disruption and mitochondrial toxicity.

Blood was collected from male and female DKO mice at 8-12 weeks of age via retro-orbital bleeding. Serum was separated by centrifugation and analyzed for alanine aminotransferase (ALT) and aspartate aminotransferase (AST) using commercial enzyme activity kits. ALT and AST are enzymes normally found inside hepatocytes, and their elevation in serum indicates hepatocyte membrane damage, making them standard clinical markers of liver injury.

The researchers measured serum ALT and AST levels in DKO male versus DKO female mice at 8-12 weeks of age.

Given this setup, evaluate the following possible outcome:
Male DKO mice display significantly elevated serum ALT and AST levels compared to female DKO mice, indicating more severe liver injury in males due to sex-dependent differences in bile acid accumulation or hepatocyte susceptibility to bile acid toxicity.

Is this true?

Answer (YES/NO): YES